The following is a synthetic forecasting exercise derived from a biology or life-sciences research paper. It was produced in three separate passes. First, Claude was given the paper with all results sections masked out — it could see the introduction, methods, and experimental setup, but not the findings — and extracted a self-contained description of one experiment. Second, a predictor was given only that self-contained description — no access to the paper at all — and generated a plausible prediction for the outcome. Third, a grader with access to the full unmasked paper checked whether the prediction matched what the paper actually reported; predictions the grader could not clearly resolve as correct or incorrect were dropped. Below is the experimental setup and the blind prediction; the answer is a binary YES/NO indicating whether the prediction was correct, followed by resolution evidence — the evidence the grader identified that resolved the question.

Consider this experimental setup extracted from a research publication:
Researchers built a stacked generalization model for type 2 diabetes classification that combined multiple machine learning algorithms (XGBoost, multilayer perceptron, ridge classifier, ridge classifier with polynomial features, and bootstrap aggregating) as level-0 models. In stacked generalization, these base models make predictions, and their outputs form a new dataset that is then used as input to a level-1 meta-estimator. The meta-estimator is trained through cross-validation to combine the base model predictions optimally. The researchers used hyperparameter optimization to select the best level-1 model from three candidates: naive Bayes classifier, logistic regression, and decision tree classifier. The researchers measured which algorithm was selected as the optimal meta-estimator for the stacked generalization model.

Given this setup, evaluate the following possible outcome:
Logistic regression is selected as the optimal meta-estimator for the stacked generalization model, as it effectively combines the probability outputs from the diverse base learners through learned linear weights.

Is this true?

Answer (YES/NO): YES